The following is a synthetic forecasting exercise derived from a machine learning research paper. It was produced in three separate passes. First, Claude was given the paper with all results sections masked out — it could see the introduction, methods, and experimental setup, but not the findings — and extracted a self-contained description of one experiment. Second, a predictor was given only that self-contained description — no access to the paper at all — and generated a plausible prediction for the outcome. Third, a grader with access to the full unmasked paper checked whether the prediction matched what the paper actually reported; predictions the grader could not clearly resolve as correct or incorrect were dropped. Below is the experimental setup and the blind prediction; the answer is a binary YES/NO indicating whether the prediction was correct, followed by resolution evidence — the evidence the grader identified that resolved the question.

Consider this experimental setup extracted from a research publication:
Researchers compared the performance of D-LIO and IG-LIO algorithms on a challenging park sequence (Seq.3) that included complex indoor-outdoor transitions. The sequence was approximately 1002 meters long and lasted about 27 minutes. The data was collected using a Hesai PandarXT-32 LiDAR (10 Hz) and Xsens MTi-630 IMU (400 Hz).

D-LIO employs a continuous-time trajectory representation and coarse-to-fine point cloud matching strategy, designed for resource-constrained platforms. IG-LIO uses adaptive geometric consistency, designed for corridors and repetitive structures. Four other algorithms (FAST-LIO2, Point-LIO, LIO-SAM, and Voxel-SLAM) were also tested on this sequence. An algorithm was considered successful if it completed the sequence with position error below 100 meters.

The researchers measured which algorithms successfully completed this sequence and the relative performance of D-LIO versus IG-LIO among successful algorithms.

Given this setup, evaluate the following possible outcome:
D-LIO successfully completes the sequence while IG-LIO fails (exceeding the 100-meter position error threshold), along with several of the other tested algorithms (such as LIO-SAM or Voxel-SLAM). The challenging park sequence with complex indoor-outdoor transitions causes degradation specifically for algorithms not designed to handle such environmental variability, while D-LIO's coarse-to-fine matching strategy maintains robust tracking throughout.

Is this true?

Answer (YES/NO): NO